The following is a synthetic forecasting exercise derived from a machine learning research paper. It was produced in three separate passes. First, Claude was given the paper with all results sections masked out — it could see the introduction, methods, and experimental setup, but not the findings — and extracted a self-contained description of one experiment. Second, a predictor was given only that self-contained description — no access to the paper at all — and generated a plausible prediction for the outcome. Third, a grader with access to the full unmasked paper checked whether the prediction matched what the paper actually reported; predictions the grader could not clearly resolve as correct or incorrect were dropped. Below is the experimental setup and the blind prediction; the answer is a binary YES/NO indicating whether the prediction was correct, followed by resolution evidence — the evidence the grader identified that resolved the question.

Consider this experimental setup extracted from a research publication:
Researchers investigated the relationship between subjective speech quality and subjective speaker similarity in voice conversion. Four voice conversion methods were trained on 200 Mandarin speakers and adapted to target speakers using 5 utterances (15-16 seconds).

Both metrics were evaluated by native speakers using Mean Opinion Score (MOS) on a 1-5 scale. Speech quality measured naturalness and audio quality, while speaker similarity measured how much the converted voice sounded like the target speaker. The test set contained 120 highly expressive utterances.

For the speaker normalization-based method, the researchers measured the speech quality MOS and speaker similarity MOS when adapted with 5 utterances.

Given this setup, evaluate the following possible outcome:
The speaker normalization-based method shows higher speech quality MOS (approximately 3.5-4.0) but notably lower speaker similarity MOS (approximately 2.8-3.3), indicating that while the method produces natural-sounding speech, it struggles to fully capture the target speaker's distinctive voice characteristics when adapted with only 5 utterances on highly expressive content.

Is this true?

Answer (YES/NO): NO